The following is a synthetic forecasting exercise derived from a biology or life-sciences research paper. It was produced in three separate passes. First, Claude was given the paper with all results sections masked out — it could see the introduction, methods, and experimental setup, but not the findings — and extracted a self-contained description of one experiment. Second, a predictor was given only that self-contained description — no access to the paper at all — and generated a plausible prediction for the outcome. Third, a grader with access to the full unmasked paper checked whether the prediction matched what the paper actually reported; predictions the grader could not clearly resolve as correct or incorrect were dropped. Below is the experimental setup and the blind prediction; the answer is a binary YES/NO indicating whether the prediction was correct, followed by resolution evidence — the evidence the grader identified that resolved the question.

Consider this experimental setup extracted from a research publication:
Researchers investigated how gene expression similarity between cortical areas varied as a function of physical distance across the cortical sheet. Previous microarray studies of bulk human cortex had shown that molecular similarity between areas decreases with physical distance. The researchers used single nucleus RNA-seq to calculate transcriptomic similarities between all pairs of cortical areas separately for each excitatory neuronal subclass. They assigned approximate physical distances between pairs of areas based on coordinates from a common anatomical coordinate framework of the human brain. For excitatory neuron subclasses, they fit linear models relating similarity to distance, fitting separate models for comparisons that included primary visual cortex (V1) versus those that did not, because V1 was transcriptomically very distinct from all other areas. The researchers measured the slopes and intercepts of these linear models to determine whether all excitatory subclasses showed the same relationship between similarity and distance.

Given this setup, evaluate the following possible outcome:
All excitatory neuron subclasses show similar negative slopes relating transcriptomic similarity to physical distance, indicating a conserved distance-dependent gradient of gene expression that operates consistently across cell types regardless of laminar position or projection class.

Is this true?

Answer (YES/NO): YES